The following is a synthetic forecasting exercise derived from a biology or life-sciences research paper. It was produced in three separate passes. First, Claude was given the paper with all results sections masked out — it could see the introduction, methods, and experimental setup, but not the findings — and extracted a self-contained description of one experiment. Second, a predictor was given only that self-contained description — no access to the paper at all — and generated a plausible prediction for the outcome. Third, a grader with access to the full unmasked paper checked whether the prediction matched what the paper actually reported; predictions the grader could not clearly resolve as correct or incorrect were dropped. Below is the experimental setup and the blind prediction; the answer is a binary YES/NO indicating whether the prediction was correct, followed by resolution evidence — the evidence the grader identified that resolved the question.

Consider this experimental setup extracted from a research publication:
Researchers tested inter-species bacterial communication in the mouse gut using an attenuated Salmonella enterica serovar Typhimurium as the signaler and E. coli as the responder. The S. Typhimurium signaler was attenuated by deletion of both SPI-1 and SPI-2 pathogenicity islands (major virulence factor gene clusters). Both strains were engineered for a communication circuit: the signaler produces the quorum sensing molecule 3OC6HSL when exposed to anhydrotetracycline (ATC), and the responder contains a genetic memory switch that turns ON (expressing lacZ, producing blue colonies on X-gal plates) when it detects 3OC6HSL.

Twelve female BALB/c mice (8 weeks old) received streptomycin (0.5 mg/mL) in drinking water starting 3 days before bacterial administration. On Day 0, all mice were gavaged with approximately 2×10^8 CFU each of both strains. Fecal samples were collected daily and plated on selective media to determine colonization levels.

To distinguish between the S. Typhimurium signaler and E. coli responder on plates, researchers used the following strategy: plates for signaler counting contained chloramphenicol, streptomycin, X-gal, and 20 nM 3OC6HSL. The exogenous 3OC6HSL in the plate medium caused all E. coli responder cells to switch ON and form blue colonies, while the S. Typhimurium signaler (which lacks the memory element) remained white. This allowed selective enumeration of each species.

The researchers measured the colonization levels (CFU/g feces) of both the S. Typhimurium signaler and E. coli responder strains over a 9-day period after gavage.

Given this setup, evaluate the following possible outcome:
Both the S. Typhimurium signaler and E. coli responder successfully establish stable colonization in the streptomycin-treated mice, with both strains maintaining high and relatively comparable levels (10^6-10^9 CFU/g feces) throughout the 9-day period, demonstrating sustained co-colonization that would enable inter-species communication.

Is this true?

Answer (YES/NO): NO